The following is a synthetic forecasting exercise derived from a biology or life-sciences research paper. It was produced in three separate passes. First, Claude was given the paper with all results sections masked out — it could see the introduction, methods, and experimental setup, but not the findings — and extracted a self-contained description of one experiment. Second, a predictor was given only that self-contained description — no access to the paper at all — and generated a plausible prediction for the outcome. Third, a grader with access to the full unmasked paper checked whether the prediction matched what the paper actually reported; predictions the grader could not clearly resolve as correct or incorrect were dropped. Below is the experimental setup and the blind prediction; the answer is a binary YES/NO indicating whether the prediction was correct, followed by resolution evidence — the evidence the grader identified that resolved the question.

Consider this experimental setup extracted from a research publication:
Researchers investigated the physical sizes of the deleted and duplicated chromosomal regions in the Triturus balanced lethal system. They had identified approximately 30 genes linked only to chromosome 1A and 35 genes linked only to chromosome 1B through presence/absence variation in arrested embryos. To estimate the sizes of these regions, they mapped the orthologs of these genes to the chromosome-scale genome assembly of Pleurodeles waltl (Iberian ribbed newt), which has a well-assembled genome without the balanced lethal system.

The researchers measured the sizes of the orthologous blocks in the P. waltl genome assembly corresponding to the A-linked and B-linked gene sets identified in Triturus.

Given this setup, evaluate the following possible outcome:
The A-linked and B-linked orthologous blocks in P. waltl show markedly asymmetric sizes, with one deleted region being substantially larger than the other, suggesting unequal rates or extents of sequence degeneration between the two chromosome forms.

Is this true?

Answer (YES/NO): NO